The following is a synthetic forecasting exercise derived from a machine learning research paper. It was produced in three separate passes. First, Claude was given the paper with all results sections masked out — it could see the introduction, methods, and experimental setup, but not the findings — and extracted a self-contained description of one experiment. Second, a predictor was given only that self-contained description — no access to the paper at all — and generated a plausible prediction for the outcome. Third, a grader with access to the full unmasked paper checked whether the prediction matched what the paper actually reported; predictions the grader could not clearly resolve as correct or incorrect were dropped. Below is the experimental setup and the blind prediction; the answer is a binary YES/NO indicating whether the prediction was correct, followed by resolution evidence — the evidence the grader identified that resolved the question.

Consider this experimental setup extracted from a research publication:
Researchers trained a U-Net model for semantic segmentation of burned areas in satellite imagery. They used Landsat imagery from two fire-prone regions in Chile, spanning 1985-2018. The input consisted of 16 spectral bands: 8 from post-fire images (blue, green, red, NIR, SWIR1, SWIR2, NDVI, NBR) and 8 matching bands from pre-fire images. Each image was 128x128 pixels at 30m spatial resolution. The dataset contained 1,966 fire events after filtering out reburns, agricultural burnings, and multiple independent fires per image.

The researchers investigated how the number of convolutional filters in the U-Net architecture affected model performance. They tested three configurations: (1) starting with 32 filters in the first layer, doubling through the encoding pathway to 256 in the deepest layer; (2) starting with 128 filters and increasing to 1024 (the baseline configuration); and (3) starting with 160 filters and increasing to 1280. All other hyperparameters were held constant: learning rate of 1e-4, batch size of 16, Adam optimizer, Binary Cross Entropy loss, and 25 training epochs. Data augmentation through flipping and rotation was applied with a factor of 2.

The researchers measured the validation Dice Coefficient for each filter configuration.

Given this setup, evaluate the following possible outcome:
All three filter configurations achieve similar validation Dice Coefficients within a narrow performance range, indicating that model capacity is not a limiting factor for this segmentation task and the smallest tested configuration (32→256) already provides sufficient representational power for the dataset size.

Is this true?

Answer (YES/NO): NO